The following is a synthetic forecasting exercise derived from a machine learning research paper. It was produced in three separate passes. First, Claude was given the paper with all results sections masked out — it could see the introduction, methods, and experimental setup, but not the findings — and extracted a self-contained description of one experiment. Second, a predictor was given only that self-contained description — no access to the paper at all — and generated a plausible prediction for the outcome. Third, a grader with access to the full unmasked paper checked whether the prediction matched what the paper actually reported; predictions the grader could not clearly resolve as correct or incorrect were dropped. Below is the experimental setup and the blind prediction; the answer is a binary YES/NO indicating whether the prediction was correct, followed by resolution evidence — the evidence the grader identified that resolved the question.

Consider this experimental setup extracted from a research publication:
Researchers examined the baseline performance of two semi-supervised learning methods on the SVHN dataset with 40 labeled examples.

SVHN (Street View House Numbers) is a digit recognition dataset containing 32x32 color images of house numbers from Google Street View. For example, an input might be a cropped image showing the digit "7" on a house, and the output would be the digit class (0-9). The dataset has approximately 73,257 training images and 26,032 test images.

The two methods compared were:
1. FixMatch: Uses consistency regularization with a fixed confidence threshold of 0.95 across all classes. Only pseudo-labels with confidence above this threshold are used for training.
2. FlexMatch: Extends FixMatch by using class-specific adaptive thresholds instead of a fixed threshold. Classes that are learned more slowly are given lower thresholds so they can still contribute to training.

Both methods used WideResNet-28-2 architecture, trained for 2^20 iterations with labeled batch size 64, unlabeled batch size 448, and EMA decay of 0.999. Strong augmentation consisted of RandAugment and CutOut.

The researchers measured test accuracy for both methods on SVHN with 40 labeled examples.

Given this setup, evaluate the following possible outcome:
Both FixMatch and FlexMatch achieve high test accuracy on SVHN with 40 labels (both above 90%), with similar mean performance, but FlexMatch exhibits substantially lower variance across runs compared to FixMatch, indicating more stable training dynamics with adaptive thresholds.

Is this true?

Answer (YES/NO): NO